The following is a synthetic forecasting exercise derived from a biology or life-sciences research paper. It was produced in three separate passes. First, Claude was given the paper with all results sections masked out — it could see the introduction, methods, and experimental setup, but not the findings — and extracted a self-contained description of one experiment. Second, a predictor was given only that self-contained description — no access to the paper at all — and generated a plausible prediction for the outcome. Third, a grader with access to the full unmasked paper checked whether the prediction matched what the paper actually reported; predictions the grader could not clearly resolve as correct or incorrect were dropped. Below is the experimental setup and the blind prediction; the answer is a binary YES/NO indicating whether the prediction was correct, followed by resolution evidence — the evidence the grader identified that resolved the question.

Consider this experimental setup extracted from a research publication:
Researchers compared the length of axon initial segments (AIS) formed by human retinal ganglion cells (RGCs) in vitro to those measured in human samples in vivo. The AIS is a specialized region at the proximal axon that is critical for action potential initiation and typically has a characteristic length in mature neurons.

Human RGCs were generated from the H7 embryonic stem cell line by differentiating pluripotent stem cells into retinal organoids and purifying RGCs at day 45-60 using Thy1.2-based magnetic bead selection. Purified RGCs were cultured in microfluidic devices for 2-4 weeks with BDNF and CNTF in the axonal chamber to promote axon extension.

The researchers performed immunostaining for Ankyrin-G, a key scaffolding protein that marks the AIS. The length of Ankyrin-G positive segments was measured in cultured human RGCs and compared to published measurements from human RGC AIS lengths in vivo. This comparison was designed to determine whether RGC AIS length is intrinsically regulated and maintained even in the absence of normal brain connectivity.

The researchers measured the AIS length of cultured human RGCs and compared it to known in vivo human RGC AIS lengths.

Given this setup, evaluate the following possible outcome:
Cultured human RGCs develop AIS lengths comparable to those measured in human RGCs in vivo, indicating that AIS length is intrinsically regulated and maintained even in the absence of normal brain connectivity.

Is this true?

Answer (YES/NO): YES